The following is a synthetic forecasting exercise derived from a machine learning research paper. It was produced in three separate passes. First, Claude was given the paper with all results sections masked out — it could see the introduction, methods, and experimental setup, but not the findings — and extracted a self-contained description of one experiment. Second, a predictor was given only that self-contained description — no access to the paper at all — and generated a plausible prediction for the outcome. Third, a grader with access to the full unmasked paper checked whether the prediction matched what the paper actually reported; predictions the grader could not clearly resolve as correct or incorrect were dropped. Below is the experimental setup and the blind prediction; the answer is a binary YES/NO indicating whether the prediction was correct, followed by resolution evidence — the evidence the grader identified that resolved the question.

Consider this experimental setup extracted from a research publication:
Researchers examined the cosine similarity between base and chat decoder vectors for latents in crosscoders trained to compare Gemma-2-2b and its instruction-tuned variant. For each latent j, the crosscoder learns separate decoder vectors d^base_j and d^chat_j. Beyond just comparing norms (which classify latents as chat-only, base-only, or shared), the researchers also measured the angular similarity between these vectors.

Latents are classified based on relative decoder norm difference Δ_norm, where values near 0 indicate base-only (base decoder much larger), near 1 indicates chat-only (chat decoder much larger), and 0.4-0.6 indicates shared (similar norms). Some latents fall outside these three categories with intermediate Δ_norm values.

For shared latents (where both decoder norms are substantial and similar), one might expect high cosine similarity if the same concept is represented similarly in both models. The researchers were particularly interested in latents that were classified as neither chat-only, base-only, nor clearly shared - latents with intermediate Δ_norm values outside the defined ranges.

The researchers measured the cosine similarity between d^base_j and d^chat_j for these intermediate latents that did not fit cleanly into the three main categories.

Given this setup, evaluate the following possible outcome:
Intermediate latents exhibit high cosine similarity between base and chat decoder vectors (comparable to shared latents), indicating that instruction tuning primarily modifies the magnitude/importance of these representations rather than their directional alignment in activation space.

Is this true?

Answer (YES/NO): NO